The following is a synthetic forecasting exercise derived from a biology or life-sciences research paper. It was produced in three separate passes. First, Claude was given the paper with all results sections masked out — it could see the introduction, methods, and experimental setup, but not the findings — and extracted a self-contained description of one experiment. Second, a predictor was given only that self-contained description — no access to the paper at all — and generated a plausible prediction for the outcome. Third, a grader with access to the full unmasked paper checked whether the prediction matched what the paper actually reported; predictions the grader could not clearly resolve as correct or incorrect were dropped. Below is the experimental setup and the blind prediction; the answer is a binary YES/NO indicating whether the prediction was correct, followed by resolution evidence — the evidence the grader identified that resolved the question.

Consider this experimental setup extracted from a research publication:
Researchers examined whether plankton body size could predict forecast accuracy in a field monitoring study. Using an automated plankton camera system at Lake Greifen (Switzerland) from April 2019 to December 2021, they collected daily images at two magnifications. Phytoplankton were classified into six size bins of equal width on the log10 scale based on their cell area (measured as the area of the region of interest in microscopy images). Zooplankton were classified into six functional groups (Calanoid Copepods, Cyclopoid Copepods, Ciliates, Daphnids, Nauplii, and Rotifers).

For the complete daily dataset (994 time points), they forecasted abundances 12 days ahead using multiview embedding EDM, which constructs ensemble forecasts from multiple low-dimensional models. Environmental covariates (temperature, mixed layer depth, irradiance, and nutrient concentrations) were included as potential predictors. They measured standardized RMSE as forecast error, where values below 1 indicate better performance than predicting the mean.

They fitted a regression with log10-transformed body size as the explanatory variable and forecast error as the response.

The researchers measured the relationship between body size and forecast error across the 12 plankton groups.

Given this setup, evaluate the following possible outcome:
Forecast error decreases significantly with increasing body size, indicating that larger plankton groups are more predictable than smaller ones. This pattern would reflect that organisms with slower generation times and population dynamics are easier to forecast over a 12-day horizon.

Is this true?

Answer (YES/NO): NO